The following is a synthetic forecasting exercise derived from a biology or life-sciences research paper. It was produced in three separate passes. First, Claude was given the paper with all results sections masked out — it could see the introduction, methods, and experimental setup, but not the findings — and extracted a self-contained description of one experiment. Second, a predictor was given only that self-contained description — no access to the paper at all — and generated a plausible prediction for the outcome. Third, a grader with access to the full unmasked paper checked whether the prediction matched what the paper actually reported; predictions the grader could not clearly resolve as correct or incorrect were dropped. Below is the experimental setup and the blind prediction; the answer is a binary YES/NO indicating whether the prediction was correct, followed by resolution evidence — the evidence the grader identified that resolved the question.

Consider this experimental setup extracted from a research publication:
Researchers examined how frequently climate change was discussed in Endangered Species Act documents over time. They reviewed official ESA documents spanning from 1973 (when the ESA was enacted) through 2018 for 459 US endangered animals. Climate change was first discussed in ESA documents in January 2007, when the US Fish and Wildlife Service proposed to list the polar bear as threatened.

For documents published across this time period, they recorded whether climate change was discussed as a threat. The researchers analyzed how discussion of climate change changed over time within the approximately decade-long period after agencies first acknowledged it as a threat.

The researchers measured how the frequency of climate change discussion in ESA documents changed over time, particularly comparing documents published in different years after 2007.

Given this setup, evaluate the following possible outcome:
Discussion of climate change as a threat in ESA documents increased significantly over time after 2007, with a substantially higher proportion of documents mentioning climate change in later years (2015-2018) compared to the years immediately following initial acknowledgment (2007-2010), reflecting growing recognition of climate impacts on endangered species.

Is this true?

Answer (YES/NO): NO